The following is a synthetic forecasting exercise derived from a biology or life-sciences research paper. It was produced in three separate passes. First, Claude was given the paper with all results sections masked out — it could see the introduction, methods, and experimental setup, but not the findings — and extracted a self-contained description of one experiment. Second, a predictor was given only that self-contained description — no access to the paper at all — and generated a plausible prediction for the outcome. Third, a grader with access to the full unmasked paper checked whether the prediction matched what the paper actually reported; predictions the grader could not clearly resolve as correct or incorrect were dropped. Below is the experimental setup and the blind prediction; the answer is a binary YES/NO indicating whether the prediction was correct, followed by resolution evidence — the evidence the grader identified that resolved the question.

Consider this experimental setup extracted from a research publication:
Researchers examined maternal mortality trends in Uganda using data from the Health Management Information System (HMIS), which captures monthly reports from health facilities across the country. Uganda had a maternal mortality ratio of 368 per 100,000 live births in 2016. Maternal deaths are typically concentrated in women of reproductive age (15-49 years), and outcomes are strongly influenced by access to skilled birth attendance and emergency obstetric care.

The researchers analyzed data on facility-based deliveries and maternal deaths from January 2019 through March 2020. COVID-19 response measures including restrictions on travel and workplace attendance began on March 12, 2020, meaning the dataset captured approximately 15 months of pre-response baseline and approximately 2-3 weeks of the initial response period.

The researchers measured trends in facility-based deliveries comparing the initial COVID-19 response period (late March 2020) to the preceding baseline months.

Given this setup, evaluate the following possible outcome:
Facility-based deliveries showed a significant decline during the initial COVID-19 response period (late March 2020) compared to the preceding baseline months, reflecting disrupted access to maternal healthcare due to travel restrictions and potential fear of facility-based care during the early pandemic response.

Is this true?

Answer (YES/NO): YES